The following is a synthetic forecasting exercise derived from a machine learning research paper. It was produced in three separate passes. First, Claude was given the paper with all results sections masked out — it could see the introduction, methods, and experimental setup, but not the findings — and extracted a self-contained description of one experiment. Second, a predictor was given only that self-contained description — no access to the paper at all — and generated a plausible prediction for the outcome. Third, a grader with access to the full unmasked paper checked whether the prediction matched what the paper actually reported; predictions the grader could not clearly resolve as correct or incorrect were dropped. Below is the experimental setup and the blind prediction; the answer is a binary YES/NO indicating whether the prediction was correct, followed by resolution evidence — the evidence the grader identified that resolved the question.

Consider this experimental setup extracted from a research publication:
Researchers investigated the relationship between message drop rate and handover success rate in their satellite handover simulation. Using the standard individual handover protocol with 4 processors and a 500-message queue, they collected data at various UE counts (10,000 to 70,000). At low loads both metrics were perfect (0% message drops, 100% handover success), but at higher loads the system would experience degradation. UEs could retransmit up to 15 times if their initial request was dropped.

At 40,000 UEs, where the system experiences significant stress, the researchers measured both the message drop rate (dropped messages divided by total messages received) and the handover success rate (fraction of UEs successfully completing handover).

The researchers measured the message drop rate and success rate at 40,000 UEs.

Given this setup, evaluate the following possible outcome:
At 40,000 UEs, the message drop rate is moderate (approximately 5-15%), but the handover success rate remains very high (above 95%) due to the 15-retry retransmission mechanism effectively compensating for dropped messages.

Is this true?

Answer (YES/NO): NO